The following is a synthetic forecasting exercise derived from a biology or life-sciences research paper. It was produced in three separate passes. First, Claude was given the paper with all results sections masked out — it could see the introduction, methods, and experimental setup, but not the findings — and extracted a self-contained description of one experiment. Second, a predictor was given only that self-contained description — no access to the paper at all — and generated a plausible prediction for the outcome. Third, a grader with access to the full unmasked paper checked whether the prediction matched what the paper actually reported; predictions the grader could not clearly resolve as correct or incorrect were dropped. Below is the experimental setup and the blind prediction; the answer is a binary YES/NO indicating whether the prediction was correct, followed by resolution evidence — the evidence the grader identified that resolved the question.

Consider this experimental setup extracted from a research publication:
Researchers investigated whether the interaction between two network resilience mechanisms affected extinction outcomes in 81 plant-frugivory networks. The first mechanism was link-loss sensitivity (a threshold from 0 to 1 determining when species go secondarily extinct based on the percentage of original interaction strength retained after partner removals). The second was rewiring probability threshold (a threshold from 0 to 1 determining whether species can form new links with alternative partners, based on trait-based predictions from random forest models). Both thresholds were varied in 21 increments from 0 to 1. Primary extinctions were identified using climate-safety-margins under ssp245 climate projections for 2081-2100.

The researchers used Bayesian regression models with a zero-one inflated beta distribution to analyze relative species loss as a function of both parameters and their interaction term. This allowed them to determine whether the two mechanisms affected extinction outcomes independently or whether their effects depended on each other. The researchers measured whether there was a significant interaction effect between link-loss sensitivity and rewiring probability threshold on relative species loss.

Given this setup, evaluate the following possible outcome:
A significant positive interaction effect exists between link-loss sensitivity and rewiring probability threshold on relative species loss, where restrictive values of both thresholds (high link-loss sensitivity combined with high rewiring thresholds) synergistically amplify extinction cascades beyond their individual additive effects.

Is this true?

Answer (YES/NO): YES